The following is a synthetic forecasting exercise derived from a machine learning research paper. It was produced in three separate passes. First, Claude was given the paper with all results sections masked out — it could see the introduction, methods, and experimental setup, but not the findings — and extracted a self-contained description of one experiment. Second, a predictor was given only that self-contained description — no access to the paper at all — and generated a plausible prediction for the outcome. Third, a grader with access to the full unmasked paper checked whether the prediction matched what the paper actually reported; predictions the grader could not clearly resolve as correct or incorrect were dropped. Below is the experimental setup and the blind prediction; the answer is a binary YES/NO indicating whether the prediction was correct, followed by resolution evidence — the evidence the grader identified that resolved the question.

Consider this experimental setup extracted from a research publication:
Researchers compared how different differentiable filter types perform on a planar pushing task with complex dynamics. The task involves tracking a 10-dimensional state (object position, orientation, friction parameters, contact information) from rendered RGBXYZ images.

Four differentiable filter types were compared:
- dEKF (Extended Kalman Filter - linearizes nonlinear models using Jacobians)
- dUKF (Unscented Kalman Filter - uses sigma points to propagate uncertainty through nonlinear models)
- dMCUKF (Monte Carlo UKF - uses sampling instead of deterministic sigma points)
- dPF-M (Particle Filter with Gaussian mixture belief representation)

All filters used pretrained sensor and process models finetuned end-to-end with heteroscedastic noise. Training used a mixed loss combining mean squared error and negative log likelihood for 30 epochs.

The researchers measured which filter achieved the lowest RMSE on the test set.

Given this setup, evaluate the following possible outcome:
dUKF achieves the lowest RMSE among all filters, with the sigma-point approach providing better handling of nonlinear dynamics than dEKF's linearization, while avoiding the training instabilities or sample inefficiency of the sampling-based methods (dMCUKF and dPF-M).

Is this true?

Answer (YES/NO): YES